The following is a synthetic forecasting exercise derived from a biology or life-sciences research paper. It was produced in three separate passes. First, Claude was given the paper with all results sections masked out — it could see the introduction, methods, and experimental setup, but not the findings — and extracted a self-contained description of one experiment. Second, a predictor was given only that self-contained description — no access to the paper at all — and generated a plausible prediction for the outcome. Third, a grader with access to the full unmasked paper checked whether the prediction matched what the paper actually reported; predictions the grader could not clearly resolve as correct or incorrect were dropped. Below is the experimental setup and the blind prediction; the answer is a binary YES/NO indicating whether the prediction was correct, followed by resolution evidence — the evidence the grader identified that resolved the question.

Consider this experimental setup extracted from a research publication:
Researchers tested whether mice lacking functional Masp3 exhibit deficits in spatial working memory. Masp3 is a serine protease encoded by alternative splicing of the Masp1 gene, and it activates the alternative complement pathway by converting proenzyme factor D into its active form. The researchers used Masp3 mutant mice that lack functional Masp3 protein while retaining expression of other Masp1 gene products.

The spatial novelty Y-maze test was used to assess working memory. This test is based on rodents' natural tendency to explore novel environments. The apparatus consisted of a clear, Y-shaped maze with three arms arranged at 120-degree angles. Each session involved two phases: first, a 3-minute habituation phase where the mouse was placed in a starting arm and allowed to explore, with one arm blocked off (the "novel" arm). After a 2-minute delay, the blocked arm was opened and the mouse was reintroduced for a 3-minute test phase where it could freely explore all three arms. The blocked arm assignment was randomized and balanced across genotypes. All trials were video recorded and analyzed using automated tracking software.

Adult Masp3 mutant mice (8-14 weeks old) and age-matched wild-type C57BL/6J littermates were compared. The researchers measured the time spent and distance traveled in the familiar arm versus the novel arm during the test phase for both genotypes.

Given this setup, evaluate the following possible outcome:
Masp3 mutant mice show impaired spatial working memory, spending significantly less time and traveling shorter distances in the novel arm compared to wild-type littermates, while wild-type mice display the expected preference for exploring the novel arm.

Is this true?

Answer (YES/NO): YES